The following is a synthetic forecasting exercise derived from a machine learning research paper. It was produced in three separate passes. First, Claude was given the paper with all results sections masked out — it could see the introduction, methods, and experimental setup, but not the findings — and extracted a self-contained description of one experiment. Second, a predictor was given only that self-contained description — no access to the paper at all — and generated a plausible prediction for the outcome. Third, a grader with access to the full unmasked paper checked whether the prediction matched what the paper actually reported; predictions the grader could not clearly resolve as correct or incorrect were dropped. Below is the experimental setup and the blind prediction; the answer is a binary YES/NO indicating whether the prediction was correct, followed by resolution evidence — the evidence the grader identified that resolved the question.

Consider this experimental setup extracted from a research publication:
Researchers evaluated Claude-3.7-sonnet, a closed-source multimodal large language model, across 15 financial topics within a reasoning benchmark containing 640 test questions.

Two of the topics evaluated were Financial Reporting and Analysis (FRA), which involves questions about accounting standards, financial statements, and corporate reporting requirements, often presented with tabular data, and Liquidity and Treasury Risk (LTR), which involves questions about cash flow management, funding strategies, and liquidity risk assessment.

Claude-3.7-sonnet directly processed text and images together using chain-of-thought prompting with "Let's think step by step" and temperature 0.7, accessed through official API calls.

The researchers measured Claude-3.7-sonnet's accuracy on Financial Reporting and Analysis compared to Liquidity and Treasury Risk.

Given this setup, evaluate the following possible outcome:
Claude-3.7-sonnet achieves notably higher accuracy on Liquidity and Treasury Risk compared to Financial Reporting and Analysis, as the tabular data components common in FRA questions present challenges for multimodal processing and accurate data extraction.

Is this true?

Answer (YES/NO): YES